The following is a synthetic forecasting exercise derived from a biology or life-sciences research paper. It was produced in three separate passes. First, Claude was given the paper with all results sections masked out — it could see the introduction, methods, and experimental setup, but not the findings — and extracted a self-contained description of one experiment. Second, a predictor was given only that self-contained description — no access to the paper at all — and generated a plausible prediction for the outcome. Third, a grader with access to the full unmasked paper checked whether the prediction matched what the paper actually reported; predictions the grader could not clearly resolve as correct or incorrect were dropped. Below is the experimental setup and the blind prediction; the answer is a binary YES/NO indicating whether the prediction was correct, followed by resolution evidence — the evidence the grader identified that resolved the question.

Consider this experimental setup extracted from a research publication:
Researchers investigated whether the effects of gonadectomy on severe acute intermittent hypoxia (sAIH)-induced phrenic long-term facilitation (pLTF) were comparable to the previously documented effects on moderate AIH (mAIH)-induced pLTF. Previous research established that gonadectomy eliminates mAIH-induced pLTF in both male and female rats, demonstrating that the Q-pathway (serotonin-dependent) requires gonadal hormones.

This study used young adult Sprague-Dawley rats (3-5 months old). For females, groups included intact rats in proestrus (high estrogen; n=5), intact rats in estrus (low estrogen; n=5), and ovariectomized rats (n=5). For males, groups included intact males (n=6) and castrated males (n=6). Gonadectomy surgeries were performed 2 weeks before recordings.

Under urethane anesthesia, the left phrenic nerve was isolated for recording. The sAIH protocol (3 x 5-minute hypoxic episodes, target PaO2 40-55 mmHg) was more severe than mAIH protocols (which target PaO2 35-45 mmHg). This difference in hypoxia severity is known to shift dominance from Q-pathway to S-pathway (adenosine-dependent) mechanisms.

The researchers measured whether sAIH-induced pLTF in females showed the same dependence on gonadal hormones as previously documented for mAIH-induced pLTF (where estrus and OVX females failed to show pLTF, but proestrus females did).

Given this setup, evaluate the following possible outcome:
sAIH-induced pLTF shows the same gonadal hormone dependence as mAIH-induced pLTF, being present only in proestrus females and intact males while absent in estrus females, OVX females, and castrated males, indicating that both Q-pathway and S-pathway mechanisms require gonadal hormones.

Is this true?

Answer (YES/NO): NO